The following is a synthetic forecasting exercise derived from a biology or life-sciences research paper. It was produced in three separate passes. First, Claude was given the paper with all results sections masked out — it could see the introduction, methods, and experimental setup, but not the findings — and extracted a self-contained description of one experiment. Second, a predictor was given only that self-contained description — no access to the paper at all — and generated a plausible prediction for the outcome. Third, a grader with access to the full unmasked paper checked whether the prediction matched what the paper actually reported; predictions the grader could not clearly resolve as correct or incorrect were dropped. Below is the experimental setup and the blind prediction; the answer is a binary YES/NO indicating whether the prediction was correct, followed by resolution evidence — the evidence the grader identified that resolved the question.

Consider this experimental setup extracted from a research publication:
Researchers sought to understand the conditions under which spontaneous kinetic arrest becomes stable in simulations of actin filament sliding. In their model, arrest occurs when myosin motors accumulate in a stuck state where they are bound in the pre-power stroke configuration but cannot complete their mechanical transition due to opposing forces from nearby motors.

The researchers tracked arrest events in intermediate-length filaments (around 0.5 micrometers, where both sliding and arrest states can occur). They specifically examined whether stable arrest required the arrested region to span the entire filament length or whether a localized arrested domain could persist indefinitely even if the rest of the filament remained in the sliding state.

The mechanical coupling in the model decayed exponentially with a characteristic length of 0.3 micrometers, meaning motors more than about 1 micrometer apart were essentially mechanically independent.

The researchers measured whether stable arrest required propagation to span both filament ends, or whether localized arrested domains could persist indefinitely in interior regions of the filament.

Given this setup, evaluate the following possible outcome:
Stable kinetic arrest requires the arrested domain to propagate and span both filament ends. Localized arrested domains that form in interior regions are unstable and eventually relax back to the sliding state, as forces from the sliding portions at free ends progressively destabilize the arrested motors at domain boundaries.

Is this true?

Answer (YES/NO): YES